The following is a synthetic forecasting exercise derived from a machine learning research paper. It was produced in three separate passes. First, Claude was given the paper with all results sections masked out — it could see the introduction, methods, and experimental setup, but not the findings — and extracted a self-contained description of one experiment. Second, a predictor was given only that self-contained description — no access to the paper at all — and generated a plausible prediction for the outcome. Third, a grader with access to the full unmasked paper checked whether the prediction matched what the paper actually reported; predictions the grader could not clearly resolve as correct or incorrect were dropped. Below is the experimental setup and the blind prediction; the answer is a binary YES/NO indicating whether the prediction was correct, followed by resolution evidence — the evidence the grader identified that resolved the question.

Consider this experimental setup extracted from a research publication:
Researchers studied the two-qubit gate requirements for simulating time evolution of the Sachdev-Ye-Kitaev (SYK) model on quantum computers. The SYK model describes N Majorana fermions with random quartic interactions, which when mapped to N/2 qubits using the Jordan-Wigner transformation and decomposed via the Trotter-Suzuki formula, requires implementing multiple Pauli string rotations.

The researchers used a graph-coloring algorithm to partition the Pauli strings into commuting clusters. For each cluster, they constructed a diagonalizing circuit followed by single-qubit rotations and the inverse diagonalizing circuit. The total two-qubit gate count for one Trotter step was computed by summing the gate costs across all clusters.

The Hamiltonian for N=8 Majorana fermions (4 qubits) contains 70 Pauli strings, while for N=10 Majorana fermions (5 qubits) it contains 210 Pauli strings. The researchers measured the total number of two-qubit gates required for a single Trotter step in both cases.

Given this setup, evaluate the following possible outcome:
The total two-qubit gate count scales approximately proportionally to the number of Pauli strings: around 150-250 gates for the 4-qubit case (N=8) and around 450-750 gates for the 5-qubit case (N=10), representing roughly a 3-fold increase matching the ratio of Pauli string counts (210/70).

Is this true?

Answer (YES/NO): NO